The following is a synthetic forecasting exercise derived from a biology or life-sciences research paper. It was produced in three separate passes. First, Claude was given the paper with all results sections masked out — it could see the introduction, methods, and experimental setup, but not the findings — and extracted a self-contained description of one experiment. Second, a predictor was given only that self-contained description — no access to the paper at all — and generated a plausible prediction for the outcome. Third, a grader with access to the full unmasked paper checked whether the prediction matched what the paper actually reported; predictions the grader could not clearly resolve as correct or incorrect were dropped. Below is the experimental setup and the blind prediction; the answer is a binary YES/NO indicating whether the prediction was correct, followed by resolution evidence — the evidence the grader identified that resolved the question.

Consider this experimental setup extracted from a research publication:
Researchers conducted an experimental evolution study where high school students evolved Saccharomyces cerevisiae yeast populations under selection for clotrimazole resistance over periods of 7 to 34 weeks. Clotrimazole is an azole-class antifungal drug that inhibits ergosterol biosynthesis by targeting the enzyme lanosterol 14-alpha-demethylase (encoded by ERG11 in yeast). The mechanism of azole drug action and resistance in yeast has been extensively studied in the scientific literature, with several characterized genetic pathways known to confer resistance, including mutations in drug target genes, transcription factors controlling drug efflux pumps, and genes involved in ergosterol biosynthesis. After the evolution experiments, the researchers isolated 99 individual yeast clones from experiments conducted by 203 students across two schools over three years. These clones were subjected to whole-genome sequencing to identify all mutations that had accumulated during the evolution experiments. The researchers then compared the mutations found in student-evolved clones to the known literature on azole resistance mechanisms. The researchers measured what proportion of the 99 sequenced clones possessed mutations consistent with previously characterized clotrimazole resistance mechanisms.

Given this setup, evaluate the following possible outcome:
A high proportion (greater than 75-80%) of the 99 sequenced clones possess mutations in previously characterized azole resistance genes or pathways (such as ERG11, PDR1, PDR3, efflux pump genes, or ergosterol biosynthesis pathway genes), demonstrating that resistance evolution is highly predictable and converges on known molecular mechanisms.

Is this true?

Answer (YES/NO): YES